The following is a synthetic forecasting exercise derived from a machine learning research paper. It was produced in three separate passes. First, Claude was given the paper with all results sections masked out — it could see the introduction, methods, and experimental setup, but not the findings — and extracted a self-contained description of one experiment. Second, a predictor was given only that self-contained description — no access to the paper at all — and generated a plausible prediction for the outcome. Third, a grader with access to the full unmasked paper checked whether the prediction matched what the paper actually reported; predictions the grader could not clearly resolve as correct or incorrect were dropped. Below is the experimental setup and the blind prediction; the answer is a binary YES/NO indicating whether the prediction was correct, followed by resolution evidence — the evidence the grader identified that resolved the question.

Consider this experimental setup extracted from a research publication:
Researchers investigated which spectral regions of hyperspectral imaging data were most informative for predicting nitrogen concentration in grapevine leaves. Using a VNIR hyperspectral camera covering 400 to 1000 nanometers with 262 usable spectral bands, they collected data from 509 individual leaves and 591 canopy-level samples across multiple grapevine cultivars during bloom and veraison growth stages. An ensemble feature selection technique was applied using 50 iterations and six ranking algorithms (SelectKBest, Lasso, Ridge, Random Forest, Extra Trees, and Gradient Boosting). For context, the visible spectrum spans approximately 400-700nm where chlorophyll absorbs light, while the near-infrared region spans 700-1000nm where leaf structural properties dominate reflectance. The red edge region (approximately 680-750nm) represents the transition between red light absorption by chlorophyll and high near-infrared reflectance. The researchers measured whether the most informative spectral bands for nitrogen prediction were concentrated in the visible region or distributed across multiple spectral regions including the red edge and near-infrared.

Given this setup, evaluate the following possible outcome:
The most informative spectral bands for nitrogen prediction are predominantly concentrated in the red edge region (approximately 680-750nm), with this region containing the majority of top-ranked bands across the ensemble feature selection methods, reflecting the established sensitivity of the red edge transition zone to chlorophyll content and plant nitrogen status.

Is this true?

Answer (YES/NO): NO